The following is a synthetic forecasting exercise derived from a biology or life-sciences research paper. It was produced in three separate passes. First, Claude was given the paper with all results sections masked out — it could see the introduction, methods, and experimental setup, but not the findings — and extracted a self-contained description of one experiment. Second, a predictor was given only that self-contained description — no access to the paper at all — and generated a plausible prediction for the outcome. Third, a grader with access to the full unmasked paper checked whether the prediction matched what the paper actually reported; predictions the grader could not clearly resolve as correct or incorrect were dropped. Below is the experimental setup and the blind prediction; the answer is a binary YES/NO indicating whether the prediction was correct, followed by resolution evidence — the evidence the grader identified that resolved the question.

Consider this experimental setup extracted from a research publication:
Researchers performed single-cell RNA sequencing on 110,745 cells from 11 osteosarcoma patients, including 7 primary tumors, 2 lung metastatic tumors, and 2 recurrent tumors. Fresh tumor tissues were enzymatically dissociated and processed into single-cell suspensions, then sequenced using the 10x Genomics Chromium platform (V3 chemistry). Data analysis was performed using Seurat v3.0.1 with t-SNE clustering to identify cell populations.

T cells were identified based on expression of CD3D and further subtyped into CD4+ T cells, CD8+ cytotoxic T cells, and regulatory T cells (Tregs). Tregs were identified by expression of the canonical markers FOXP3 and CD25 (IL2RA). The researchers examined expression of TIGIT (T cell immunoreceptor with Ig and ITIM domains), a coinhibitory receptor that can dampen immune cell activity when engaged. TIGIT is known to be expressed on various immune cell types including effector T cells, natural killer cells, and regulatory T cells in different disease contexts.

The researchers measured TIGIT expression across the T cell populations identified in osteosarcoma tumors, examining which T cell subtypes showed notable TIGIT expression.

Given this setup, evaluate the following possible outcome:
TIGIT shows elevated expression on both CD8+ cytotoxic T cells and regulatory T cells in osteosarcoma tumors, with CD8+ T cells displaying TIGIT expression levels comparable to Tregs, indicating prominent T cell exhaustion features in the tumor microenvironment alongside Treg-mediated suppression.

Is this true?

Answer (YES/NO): NO